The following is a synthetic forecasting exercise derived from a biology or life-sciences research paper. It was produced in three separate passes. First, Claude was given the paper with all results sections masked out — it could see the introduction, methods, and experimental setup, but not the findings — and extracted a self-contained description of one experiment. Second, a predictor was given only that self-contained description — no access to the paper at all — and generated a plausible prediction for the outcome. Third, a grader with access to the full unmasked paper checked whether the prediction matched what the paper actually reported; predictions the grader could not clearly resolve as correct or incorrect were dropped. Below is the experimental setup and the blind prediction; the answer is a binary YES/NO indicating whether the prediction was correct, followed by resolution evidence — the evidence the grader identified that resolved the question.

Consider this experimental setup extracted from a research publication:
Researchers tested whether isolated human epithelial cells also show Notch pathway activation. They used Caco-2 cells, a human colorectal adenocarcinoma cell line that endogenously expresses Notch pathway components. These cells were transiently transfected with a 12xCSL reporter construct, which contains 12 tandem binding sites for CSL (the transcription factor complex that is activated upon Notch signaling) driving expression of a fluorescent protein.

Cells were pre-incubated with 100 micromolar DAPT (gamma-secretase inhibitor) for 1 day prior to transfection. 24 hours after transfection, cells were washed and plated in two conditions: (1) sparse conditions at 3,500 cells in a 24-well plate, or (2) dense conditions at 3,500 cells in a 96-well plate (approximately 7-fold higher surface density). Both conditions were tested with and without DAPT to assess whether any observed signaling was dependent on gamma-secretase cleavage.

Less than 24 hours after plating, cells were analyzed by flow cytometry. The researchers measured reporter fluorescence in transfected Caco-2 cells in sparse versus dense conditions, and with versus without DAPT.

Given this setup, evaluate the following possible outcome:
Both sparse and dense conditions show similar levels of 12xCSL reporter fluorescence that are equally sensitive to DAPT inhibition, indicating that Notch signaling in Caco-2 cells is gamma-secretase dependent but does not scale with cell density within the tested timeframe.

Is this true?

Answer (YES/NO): NO